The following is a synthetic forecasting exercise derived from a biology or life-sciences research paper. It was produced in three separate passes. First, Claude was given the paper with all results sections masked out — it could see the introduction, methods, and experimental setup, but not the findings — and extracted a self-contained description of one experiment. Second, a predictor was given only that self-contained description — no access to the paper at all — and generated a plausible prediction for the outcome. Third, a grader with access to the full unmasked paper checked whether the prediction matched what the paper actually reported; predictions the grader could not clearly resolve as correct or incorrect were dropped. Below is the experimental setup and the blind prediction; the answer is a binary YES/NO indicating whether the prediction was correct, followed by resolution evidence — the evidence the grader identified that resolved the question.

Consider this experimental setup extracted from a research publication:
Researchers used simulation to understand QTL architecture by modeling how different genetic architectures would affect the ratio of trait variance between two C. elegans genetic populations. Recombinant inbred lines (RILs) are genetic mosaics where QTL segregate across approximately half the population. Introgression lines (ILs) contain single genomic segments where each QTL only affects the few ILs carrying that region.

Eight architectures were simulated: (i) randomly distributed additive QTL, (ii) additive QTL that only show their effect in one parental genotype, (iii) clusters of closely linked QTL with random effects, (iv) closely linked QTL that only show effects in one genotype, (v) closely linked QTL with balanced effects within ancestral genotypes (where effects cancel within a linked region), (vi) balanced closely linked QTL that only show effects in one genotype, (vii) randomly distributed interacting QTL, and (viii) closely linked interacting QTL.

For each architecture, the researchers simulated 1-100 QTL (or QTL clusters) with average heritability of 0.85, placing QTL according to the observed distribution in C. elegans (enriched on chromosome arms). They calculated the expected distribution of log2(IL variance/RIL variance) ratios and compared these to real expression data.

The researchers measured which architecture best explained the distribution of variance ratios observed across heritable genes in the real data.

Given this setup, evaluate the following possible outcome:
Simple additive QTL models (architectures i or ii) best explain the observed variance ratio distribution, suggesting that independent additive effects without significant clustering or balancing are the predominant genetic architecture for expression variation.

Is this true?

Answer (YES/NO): NO